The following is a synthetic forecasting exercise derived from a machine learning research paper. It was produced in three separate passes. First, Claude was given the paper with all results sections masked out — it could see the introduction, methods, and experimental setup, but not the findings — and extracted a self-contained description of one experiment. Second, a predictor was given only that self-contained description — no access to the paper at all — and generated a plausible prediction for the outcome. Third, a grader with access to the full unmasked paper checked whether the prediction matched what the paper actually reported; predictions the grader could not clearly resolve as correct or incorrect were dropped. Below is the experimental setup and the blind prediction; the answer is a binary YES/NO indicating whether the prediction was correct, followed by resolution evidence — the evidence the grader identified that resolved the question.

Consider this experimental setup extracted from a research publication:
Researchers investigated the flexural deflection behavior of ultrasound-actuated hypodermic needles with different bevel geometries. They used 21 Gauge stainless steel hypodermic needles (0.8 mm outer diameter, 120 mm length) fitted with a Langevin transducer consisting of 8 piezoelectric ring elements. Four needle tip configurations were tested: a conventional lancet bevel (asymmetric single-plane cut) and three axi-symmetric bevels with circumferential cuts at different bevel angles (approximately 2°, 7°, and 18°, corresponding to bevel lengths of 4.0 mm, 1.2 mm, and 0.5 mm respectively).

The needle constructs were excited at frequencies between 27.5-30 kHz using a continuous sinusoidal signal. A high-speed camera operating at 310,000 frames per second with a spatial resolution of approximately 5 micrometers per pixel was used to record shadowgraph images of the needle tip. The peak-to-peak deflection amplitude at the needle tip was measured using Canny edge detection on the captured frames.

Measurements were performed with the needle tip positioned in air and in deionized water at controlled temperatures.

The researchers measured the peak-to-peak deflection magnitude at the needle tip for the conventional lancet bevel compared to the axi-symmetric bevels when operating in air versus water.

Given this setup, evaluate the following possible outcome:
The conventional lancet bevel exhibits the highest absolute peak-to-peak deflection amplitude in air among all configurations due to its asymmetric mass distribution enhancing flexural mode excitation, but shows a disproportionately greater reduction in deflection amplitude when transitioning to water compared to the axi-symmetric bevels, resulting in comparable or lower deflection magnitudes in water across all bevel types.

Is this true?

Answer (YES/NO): NO